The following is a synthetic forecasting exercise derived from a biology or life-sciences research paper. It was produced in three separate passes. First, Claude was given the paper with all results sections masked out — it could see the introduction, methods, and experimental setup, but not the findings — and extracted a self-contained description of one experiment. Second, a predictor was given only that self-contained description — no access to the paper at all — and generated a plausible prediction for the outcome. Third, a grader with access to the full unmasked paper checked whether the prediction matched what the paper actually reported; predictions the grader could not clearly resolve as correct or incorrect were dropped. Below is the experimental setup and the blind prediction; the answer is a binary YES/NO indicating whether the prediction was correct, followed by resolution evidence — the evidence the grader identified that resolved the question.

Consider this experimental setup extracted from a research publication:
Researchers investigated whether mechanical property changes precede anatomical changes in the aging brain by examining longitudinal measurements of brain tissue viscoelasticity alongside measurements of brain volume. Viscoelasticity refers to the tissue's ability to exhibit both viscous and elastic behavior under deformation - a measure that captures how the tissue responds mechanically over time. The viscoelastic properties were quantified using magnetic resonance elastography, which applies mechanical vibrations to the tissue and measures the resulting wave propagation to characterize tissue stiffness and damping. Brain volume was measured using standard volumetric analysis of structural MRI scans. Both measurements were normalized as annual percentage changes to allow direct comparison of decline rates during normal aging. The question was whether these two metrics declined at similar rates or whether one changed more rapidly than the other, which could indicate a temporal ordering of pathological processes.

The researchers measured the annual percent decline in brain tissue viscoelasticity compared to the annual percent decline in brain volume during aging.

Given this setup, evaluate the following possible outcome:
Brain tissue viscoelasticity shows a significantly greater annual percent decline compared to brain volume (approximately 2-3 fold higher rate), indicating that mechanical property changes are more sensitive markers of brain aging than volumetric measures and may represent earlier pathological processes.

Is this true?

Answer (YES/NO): YES